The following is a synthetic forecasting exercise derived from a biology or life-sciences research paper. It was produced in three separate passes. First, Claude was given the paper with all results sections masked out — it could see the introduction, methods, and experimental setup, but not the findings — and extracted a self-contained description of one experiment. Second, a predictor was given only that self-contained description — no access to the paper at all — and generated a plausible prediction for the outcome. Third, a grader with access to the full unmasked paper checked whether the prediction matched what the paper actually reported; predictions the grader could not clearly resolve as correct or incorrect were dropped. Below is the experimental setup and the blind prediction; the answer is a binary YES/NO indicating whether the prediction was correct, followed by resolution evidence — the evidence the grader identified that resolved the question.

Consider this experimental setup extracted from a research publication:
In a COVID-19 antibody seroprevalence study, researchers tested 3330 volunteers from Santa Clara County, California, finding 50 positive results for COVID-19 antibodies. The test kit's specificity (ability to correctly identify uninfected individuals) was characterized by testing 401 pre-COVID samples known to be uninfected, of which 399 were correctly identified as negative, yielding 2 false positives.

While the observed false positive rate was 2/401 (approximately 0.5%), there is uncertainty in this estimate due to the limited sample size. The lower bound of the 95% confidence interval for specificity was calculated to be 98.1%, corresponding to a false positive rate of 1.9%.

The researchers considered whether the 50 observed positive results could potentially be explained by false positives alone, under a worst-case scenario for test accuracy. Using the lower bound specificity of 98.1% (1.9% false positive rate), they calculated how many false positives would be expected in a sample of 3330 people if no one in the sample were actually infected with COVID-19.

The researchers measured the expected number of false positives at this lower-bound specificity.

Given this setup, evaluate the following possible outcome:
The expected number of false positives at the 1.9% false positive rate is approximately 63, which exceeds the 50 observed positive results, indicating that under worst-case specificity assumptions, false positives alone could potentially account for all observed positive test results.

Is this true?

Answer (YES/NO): YES